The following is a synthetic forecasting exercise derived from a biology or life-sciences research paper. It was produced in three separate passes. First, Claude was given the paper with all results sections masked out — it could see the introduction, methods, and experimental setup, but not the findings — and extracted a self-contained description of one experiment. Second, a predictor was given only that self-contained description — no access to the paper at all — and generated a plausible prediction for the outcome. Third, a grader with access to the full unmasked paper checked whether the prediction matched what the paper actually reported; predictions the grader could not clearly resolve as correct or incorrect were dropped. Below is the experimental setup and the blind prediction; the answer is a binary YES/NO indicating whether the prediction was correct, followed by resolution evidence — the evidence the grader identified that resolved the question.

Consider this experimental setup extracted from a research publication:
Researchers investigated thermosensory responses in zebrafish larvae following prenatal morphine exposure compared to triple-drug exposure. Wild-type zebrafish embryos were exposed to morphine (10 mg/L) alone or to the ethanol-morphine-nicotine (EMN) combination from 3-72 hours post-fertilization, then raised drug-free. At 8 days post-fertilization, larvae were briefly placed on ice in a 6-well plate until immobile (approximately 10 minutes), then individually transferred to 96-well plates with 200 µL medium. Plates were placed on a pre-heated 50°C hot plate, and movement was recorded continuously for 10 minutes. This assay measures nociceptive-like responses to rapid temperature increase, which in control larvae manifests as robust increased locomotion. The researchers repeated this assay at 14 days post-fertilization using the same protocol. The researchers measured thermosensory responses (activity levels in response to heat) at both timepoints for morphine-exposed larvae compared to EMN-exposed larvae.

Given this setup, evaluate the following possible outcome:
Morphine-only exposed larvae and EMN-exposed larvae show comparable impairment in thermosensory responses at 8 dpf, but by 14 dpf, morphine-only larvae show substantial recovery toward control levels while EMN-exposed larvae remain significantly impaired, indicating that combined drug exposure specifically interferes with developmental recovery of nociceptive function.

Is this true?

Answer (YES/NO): NO